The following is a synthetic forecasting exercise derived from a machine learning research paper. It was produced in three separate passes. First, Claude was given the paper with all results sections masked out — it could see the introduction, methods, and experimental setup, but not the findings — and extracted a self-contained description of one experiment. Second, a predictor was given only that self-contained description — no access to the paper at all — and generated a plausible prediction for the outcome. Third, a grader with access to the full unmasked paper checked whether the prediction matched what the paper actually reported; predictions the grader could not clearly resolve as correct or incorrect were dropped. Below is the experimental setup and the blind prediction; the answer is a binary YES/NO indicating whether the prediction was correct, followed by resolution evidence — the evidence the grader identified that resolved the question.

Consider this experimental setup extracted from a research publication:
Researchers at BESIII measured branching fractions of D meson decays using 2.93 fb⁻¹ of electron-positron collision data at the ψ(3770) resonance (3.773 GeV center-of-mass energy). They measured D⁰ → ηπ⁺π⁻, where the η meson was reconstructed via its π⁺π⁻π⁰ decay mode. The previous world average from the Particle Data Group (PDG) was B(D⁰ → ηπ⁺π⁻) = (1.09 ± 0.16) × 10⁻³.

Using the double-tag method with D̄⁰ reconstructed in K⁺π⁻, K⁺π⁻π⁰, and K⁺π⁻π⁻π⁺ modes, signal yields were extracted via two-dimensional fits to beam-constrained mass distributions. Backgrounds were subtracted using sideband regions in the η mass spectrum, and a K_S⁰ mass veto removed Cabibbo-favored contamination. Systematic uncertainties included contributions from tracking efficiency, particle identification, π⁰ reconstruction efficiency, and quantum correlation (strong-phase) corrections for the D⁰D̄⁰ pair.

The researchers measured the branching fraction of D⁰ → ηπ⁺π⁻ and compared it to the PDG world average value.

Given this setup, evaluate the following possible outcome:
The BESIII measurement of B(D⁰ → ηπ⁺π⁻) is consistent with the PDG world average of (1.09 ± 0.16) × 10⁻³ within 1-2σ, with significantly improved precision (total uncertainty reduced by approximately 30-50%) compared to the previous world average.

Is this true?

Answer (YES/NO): NO